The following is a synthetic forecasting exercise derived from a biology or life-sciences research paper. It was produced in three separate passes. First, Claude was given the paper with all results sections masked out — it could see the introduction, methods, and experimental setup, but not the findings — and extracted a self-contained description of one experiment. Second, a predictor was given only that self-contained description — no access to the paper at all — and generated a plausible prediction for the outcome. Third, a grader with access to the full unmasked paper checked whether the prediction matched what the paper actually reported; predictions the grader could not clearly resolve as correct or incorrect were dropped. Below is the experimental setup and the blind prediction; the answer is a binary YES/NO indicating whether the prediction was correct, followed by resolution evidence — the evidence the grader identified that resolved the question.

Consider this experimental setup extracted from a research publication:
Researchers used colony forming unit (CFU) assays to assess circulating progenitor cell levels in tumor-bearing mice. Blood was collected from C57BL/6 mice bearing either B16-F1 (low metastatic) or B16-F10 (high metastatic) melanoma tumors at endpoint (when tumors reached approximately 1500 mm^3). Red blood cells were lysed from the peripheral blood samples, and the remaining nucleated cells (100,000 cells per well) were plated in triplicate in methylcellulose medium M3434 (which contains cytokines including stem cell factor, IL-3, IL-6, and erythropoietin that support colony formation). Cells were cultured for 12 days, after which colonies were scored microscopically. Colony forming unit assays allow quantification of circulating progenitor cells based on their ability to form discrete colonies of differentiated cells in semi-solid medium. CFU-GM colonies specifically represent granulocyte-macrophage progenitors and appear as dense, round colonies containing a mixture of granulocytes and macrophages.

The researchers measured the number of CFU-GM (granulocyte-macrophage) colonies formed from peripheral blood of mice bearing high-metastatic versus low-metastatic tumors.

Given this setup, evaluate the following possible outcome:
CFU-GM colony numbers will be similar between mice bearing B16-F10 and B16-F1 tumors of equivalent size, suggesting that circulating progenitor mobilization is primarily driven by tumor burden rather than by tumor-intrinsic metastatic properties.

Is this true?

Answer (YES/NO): NO